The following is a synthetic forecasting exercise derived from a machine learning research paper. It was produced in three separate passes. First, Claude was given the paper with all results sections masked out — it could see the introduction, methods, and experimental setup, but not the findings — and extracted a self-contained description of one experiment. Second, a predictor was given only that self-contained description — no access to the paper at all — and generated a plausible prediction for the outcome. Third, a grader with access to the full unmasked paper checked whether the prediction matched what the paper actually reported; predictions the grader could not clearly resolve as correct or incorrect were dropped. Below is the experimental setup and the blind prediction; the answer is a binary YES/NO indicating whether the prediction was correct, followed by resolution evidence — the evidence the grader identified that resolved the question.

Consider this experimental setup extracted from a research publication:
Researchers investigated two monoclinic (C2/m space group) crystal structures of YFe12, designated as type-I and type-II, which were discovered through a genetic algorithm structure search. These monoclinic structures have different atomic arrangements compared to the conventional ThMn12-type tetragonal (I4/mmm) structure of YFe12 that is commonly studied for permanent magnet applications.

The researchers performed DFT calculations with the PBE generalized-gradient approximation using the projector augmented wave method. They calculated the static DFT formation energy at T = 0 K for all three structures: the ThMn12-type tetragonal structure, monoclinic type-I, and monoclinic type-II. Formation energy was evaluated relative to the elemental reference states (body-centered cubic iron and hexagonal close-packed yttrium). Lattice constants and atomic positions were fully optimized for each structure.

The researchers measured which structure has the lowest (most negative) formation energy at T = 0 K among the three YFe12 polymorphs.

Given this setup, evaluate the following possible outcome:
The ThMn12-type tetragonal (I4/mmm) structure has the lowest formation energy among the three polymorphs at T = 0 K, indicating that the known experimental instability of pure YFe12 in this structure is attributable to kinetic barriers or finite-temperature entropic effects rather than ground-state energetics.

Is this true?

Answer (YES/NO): YES